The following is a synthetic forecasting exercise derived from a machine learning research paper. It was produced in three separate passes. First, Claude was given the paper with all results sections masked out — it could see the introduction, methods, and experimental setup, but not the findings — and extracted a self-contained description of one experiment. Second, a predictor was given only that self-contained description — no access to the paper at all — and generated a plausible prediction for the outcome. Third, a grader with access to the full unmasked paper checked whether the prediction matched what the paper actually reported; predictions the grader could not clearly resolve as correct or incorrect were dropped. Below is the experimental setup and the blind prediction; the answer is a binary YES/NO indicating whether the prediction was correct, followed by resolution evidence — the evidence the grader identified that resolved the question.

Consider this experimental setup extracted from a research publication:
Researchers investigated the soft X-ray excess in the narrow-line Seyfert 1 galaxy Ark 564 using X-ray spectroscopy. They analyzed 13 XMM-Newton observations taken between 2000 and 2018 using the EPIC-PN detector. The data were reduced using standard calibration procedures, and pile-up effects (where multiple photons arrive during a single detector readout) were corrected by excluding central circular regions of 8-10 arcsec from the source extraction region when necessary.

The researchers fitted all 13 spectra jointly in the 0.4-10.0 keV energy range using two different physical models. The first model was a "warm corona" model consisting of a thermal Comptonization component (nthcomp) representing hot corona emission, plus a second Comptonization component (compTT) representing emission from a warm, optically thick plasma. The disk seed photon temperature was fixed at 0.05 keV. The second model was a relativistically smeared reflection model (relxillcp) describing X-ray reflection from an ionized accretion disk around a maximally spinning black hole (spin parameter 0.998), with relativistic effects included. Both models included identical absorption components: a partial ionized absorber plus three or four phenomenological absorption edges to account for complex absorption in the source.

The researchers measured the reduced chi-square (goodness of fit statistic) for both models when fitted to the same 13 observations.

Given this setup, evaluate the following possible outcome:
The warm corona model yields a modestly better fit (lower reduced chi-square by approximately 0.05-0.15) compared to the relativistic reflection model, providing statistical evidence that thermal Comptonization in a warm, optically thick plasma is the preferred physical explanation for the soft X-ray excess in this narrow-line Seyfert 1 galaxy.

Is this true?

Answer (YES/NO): NO